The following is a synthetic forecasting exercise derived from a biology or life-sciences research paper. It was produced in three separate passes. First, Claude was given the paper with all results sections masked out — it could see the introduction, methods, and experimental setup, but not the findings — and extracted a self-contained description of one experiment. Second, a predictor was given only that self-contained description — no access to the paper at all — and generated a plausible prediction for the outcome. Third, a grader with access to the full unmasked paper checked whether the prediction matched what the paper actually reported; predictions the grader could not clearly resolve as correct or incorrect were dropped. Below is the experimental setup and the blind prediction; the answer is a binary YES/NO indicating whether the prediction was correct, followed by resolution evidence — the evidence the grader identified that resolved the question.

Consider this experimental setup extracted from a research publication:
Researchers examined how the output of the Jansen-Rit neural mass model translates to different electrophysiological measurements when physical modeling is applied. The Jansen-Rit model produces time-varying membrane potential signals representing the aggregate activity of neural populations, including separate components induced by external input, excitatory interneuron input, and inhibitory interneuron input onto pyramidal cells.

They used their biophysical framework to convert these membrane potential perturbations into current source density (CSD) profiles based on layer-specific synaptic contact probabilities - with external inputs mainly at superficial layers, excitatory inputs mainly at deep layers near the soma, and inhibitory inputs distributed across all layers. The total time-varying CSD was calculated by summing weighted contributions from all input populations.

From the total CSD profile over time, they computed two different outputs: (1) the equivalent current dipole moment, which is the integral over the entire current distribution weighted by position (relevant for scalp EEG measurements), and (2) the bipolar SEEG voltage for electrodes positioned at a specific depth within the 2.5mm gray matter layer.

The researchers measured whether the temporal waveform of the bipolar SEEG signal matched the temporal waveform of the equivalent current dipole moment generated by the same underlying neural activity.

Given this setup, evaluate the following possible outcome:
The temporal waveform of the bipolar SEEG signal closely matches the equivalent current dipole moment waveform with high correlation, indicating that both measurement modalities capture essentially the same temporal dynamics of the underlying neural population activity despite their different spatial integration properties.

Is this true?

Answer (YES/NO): NO